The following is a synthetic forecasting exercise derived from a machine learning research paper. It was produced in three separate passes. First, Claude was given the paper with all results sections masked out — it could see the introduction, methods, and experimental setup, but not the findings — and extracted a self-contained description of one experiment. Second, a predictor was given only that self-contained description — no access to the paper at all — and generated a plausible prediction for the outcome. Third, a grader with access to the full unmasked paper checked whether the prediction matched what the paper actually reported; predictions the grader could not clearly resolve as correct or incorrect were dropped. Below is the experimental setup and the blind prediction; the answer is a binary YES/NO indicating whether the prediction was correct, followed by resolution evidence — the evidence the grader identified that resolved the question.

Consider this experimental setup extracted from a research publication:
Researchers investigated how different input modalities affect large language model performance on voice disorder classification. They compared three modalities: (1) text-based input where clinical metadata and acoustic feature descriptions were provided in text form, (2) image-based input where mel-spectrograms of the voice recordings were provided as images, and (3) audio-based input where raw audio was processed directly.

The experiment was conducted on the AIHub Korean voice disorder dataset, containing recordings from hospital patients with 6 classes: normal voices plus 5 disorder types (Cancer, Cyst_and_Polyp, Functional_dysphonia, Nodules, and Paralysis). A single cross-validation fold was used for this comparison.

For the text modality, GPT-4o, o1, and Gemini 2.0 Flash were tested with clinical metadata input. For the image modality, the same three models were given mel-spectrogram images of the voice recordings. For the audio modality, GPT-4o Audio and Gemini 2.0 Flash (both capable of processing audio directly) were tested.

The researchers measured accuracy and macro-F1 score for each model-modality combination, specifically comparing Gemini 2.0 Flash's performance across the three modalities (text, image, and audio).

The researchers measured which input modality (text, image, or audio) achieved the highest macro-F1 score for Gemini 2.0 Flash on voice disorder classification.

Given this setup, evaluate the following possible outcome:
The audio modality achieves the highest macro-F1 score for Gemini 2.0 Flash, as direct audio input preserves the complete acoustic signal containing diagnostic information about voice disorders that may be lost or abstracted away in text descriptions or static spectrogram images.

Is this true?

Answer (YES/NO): YES